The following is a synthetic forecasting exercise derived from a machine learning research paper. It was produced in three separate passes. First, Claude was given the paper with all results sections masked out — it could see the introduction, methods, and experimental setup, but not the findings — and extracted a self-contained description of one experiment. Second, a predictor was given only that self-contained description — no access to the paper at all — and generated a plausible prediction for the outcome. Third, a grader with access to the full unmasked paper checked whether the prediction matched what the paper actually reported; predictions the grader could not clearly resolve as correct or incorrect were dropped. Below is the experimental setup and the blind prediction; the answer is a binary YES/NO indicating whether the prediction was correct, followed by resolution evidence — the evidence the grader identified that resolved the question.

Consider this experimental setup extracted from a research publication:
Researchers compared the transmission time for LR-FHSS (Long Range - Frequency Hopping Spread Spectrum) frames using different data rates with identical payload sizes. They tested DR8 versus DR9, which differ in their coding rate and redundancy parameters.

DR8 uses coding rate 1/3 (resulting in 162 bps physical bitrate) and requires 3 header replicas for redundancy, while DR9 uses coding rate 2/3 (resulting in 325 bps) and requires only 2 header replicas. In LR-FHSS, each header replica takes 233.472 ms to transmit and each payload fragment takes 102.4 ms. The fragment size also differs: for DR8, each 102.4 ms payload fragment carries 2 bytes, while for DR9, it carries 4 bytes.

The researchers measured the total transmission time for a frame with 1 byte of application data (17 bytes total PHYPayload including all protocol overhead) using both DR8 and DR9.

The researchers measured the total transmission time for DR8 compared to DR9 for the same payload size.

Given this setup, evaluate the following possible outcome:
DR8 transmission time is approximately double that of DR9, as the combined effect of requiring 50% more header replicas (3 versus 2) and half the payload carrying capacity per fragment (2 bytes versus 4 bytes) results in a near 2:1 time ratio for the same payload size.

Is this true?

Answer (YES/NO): NO